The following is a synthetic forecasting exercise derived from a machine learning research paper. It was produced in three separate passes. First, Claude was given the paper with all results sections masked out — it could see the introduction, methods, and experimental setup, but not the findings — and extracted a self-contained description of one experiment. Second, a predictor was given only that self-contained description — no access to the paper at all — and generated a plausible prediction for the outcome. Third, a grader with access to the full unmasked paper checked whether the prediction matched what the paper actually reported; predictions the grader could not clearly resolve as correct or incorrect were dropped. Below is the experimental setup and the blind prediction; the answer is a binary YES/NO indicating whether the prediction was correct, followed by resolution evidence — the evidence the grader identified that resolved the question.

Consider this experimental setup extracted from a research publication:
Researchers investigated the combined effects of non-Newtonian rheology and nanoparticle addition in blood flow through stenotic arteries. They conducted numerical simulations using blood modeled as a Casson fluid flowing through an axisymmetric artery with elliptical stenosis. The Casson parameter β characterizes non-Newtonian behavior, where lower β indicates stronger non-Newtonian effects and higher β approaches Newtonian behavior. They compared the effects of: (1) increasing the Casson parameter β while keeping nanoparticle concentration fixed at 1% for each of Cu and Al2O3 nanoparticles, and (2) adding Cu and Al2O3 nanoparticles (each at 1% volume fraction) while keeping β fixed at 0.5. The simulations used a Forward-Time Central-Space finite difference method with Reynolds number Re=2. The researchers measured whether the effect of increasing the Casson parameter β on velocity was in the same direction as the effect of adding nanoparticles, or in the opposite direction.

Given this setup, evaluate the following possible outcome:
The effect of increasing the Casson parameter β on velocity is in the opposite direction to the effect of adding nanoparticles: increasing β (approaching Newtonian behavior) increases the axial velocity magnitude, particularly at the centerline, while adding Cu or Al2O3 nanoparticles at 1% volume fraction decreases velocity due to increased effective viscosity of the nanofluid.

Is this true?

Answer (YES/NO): YES